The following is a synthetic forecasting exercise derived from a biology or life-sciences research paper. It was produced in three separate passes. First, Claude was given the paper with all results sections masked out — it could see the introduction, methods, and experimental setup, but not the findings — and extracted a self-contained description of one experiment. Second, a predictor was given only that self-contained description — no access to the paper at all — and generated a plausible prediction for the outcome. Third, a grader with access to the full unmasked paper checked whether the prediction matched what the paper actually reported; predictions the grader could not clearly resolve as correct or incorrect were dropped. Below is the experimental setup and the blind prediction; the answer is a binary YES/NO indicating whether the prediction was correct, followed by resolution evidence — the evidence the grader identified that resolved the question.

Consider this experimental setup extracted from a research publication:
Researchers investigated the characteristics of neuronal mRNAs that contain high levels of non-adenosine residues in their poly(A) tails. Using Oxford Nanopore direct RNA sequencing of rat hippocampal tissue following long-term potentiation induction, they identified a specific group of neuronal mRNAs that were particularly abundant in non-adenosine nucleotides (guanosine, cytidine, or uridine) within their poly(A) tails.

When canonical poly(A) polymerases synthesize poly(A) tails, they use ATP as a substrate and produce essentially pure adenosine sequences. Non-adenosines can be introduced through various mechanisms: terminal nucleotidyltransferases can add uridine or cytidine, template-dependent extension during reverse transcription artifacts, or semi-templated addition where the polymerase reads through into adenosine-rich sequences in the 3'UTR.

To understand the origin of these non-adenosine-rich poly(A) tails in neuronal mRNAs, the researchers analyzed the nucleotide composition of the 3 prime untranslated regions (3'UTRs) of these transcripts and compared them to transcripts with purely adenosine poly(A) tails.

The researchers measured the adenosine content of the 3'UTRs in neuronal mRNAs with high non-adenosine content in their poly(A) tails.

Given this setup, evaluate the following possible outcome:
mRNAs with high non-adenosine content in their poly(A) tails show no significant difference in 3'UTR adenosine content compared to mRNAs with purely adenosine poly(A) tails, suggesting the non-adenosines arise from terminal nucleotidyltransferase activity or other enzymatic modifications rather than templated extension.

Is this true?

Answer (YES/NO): NO